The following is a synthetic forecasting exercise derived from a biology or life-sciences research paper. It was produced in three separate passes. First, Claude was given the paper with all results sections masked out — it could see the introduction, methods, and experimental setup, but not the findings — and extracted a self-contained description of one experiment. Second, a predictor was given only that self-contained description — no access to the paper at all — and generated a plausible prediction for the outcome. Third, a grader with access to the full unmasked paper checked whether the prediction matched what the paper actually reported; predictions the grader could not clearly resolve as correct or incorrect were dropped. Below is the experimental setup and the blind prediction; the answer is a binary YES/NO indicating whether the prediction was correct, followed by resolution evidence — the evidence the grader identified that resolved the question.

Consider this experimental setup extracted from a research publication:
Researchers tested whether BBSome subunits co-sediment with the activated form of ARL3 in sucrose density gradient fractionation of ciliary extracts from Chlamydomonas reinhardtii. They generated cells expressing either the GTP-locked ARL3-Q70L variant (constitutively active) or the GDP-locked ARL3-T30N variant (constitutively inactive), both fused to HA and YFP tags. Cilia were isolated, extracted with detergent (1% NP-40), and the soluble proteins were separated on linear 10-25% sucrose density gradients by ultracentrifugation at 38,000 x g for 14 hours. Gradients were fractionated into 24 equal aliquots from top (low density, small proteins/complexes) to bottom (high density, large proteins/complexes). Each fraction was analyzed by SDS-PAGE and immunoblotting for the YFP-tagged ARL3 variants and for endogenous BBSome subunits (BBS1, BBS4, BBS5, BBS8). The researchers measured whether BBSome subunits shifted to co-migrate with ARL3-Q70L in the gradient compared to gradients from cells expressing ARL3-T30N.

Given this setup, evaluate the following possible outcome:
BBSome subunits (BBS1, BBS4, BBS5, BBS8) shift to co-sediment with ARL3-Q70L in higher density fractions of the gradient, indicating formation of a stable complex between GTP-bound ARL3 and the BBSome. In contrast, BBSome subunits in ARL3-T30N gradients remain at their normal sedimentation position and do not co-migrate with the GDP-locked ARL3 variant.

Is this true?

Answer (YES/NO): YES